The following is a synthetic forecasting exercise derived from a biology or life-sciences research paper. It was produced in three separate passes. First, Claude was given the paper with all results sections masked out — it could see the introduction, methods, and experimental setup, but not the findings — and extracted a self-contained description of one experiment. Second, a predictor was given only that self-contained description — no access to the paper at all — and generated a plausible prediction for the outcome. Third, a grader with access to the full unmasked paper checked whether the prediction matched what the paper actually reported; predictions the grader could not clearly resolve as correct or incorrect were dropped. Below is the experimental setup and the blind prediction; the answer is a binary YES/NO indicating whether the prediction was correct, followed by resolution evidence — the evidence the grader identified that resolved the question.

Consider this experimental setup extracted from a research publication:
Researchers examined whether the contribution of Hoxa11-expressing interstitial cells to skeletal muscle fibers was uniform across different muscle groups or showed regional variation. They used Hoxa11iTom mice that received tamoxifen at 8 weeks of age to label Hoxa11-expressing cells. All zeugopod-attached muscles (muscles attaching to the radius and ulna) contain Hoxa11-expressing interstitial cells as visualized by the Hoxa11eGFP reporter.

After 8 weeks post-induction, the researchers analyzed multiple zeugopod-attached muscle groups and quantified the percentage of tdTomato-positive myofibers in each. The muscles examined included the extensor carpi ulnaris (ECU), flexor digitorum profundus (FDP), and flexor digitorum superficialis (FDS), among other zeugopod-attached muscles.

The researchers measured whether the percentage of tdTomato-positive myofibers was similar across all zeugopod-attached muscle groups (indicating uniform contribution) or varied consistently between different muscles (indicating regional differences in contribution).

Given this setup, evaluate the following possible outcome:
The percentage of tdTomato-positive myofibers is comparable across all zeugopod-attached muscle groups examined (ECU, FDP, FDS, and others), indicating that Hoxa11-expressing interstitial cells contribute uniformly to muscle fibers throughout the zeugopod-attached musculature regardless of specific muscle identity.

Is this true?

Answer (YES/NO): NO